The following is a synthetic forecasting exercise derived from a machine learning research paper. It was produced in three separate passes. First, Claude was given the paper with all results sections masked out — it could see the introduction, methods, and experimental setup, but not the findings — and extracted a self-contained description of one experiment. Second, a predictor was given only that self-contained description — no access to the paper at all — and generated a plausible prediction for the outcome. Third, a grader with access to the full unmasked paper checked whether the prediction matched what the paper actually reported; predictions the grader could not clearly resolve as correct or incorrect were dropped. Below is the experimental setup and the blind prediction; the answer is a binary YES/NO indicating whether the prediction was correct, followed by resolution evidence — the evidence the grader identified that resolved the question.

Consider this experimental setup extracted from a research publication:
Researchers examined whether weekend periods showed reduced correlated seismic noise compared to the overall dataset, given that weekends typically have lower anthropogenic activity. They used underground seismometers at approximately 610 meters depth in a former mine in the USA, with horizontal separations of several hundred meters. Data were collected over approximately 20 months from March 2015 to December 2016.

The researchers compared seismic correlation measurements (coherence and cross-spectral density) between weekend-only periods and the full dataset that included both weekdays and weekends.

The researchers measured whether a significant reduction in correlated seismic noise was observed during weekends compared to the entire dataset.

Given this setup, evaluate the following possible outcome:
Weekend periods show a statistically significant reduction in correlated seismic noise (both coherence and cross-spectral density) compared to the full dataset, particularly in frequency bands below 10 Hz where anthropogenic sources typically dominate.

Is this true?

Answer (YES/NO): NO